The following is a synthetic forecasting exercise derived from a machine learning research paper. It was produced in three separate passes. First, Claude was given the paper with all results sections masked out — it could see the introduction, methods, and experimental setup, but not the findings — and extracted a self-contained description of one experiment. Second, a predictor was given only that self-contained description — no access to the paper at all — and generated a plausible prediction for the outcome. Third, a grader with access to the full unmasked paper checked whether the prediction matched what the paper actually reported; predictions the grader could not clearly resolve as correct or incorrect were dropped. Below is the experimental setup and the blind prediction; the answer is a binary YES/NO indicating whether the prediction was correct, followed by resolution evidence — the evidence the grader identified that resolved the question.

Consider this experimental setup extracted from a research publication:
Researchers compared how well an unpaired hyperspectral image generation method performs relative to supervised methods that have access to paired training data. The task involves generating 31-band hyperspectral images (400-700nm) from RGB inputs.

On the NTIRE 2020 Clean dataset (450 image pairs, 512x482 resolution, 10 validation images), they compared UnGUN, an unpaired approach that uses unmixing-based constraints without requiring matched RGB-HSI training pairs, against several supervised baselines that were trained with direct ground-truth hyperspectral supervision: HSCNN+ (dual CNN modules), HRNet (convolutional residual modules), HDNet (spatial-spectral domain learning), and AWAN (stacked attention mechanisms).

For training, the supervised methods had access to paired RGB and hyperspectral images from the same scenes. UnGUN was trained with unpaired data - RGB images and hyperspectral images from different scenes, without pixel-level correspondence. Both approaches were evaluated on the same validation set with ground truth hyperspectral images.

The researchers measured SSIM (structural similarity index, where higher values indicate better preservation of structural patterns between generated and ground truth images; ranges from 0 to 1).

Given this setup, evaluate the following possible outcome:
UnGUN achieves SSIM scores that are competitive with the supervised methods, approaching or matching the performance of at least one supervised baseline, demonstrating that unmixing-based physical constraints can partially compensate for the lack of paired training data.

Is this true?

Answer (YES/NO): YES